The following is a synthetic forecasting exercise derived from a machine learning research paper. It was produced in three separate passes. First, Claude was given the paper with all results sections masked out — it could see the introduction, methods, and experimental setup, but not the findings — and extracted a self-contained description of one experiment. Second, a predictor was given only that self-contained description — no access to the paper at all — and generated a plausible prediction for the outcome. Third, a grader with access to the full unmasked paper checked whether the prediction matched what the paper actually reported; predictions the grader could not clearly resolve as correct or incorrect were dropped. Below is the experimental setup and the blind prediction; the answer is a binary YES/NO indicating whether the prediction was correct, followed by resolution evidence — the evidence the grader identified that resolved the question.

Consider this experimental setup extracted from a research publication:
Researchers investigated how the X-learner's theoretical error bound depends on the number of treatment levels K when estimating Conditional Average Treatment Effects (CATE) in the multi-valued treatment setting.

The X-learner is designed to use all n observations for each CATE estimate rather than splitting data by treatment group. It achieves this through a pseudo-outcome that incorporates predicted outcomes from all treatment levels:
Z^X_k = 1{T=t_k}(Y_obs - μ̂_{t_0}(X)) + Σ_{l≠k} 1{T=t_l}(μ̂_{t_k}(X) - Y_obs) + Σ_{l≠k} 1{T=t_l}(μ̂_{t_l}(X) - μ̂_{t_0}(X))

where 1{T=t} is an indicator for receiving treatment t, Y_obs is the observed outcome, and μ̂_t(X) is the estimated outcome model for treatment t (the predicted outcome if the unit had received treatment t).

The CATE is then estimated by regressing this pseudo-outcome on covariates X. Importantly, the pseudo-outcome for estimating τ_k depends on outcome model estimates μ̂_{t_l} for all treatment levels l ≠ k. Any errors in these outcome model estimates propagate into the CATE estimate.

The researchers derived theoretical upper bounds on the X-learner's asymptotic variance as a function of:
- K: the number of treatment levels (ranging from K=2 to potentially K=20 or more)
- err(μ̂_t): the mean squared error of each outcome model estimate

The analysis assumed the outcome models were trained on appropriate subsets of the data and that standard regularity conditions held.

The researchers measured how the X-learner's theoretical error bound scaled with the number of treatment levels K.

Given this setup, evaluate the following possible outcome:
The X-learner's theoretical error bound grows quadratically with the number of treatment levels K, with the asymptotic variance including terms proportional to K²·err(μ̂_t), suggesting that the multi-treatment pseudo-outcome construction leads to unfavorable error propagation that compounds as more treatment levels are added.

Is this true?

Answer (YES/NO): NO